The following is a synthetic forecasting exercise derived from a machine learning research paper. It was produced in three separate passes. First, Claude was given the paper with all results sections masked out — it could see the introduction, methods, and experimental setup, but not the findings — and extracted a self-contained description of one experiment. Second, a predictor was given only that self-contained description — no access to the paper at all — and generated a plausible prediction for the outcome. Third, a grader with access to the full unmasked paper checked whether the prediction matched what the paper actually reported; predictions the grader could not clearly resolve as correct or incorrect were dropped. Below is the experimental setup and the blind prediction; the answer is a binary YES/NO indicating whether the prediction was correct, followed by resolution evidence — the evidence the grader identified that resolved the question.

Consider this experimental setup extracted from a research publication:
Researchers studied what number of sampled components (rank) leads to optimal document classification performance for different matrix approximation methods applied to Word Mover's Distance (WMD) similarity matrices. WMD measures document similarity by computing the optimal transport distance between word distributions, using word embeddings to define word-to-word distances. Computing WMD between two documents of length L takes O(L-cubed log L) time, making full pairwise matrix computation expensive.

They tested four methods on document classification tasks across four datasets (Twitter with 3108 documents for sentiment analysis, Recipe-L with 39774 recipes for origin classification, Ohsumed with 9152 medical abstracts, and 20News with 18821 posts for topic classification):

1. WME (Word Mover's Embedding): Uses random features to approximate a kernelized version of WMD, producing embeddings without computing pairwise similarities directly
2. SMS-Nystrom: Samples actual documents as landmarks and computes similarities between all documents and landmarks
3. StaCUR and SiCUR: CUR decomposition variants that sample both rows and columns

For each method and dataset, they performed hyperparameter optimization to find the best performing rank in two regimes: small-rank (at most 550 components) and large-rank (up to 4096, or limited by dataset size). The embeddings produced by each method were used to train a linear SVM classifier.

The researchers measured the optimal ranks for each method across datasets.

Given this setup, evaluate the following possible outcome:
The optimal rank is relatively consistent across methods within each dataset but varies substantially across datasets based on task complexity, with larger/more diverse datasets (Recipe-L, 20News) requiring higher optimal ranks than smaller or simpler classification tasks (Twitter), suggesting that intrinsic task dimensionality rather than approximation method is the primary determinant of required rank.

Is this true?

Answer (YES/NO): NO